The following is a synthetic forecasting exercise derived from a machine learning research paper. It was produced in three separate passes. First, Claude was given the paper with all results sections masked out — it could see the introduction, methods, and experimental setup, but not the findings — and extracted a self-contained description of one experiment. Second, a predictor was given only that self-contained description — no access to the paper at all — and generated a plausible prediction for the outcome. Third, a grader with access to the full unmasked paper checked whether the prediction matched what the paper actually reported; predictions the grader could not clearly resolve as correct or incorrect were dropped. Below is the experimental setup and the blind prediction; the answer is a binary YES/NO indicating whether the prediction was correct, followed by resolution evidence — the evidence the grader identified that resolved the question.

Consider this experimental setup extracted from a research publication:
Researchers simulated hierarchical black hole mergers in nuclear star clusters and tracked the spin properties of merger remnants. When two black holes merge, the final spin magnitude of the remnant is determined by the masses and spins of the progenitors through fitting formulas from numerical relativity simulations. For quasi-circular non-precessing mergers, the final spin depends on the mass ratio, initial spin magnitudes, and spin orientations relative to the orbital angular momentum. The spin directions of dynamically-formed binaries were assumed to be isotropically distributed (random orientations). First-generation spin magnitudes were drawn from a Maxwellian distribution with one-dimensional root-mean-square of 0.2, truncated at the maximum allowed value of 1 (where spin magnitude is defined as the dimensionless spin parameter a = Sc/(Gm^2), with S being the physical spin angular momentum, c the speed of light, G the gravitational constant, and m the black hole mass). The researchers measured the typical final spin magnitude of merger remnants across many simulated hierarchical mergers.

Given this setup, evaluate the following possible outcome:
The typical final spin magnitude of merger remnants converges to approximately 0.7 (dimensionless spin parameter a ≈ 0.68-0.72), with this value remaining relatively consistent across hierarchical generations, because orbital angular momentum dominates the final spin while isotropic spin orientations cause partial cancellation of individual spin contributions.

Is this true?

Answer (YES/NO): NO